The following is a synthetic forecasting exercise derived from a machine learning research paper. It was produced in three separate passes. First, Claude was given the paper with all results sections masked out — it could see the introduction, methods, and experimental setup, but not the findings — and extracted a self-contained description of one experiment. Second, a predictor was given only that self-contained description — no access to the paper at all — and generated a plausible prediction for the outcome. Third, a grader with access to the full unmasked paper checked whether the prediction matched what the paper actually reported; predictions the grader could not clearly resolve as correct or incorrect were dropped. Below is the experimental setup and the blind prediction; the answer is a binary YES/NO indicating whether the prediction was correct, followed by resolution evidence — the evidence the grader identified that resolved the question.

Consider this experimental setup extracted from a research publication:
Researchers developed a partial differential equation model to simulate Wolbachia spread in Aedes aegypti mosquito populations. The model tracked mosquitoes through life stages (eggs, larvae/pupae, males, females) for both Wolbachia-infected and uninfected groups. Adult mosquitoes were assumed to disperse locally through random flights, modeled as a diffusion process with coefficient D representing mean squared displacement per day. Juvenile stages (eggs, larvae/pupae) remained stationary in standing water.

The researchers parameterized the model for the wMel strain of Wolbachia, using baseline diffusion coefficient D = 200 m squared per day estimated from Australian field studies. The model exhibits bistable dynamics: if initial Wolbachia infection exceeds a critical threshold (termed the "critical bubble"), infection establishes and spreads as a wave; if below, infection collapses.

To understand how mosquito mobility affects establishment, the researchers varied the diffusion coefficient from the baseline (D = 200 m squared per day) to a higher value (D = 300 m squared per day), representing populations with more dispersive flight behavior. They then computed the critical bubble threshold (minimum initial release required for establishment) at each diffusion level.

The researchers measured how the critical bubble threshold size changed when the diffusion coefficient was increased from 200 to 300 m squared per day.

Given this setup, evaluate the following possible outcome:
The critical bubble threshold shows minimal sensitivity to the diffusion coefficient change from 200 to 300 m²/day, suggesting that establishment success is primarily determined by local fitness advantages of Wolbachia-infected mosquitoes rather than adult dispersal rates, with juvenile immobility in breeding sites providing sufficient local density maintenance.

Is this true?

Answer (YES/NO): NO